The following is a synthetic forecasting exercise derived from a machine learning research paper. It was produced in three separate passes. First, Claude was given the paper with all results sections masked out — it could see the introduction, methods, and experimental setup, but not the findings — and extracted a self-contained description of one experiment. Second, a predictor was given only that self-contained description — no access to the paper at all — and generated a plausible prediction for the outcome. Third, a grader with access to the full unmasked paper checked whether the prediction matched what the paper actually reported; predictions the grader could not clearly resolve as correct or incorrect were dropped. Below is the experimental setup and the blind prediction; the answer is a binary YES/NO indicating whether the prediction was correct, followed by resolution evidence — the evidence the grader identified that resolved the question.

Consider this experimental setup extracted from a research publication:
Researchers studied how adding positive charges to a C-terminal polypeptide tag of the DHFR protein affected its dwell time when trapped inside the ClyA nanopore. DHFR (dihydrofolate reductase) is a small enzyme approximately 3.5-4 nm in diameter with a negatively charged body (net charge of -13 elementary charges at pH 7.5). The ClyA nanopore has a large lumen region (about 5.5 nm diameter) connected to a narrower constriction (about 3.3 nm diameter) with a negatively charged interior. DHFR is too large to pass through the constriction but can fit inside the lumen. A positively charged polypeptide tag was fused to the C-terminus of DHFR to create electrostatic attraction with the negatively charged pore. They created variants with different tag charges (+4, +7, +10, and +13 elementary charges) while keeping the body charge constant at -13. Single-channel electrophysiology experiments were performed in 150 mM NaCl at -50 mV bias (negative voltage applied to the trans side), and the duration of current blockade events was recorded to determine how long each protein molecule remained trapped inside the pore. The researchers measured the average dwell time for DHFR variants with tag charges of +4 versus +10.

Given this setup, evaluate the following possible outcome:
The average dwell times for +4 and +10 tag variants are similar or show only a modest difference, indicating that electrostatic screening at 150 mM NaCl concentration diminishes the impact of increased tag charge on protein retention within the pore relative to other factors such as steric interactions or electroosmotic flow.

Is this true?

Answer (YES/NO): NO